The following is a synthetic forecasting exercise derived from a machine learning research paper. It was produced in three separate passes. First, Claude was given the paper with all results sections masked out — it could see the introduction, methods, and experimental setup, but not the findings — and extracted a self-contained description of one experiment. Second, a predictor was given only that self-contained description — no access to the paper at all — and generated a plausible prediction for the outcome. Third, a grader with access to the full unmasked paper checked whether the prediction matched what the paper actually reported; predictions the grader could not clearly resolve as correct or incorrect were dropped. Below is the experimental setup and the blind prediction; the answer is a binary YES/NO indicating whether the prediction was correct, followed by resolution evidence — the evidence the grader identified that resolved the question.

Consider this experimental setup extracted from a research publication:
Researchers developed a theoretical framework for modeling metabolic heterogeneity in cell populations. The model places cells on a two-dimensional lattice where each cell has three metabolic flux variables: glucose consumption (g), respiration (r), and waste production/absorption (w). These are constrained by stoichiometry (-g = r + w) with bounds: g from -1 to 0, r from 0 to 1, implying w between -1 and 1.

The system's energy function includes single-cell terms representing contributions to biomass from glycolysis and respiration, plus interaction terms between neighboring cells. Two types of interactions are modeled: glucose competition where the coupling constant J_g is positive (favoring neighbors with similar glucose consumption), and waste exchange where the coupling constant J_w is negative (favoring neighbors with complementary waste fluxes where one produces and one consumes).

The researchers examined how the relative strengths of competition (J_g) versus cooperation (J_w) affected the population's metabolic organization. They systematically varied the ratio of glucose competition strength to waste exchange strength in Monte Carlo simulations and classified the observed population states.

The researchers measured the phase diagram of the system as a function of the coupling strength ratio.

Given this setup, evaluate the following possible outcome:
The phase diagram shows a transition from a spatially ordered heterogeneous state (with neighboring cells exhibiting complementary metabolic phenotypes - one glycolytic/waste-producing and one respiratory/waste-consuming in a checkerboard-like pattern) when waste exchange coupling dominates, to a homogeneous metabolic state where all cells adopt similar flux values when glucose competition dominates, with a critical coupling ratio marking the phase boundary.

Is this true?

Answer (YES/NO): NO